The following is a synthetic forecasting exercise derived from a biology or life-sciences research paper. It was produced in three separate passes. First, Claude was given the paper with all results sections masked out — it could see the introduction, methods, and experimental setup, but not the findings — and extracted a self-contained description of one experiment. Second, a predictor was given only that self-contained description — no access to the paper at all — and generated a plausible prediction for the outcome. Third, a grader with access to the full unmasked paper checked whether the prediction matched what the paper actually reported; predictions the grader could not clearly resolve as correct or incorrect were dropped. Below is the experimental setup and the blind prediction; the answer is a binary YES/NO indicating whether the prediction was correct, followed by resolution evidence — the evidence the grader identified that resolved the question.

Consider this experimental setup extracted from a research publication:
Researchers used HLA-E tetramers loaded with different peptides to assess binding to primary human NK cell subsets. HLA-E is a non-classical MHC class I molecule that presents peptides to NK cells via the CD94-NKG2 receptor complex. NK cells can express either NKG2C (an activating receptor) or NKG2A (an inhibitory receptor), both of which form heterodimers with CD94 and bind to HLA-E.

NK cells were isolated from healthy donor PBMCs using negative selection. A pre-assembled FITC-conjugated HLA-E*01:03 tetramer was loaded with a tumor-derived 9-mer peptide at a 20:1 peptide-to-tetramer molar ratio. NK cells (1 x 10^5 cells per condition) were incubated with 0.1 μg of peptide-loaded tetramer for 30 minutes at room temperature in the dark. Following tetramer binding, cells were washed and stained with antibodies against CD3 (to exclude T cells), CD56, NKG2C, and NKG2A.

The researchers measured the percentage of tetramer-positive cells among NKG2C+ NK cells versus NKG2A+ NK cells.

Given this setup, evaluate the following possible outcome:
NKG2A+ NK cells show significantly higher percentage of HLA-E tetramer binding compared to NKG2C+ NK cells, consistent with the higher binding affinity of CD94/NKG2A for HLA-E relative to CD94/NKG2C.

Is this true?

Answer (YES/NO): NO